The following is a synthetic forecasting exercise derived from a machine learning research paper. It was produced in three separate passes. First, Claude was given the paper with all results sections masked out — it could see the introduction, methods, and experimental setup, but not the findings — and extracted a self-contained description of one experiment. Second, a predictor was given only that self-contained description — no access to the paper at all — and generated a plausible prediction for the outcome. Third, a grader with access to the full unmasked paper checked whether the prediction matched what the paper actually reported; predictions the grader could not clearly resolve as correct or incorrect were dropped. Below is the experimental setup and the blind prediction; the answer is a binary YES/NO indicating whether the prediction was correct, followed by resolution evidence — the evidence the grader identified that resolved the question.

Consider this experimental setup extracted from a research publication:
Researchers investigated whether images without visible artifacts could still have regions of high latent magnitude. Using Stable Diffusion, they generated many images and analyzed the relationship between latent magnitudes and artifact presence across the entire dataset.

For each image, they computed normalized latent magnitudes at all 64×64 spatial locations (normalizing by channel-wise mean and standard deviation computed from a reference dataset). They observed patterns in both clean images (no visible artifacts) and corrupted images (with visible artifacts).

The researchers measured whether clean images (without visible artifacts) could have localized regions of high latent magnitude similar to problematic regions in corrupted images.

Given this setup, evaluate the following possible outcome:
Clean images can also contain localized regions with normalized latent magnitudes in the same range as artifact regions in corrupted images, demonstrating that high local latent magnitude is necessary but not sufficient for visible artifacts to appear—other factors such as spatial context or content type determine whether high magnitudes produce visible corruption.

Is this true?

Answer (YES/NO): YES